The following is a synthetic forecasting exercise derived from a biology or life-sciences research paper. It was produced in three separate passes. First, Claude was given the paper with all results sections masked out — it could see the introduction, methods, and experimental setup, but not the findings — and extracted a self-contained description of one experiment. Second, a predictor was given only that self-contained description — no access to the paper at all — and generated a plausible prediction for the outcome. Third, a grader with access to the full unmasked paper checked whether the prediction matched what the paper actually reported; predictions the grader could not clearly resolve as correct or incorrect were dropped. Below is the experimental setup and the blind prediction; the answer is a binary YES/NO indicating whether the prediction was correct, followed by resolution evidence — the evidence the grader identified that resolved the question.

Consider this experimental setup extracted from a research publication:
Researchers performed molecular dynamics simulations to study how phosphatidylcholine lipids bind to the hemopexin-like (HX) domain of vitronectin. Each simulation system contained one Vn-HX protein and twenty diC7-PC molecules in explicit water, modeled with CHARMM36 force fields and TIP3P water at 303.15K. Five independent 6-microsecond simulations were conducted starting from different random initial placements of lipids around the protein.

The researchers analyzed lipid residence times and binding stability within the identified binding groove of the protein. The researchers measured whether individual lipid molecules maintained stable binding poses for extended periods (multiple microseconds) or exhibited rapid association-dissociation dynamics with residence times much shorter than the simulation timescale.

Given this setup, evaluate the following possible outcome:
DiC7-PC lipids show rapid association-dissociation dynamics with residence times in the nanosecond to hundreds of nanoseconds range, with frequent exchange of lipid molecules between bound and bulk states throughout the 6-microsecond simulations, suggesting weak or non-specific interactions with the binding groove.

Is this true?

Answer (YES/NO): NO